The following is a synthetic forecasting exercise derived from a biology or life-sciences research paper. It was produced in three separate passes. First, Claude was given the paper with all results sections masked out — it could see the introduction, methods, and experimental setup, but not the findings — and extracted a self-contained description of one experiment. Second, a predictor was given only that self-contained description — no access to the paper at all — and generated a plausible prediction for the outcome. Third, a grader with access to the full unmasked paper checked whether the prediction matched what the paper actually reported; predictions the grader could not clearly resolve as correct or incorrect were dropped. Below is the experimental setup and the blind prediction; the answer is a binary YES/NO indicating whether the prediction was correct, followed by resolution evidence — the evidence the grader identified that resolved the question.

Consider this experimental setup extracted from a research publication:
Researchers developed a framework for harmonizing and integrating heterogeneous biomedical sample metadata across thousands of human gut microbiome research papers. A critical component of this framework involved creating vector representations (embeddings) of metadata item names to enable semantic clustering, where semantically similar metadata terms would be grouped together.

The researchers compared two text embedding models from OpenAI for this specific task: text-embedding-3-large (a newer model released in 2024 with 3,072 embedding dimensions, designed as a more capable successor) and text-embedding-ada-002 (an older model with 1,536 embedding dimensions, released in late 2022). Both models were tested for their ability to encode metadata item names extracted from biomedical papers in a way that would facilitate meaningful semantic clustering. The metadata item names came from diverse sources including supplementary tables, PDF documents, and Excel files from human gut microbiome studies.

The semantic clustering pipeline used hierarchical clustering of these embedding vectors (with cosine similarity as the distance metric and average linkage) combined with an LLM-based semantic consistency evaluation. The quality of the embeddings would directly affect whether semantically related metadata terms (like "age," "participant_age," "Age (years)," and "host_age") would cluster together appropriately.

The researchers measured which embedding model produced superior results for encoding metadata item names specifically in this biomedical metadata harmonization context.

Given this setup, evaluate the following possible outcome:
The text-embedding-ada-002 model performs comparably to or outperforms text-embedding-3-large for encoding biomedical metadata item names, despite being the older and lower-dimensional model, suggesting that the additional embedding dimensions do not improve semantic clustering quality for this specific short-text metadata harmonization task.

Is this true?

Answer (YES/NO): YES